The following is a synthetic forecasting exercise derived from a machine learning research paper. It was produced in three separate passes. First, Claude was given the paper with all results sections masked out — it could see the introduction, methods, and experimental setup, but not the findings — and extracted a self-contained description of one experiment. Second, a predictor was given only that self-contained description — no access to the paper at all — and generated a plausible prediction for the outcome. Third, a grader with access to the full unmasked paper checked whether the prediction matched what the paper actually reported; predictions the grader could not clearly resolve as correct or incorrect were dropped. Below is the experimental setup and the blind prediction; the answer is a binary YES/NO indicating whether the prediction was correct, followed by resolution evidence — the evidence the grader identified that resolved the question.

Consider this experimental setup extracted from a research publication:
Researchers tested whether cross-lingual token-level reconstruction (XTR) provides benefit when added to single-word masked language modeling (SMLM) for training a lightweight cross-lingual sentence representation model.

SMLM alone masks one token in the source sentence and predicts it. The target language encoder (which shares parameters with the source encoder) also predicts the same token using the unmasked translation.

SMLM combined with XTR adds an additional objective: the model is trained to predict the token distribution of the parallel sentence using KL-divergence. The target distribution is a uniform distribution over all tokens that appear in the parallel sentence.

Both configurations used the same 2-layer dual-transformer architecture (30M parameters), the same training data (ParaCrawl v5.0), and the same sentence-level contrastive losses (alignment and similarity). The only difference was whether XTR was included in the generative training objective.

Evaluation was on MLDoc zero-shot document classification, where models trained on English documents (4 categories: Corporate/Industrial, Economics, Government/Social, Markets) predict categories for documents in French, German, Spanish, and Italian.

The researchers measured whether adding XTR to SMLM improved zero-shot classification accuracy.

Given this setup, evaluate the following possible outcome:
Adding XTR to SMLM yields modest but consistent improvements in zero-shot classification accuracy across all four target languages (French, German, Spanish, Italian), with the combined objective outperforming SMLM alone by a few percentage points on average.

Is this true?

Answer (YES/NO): NO